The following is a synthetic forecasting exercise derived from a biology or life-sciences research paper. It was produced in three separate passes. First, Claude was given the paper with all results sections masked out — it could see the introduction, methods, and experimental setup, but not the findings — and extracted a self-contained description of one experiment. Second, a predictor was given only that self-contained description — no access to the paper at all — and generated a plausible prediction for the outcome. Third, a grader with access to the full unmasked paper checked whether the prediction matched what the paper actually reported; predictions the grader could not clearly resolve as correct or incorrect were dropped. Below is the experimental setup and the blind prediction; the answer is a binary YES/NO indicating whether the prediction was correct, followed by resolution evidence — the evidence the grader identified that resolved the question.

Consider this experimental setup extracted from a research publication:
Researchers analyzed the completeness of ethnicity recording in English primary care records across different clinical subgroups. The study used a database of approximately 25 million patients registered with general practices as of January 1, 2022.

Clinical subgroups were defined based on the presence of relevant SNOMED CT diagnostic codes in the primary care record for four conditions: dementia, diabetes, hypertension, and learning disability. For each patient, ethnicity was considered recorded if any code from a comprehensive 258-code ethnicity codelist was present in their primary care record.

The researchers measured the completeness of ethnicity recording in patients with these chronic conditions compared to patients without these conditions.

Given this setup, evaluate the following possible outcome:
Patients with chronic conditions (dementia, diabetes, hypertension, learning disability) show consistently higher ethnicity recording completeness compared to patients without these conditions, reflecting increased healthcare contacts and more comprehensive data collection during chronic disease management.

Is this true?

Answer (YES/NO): YES